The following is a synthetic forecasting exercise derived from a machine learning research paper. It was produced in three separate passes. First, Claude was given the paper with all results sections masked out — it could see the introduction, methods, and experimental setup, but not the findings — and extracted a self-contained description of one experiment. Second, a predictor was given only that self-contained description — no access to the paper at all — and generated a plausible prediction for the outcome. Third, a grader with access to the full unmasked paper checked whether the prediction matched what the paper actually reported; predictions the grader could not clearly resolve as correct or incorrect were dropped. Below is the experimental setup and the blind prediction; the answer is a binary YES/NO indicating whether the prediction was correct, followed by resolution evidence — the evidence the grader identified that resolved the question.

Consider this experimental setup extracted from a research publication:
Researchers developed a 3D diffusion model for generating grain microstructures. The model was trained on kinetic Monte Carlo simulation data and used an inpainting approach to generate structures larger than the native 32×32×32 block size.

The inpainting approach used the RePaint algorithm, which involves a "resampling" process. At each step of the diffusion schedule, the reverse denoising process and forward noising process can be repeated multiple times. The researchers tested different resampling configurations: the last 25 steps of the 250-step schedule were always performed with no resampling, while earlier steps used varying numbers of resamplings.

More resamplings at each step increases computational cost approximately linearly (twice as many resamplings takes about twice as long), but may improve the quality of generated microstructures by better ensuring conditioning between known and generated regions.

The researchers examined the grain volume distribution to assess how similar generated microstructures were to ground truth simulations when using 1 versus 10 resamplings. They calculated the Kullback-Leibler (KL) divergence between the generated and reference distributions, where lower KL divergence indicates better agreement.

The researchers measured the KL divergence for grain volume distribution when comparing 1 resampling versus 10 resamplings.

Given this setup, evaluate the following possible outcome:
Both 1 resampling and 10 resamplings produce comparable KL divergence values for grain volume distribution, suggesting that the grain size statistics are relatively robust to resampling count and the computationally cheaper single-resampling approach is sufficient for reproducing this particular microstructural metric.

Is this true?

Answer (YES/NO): NO